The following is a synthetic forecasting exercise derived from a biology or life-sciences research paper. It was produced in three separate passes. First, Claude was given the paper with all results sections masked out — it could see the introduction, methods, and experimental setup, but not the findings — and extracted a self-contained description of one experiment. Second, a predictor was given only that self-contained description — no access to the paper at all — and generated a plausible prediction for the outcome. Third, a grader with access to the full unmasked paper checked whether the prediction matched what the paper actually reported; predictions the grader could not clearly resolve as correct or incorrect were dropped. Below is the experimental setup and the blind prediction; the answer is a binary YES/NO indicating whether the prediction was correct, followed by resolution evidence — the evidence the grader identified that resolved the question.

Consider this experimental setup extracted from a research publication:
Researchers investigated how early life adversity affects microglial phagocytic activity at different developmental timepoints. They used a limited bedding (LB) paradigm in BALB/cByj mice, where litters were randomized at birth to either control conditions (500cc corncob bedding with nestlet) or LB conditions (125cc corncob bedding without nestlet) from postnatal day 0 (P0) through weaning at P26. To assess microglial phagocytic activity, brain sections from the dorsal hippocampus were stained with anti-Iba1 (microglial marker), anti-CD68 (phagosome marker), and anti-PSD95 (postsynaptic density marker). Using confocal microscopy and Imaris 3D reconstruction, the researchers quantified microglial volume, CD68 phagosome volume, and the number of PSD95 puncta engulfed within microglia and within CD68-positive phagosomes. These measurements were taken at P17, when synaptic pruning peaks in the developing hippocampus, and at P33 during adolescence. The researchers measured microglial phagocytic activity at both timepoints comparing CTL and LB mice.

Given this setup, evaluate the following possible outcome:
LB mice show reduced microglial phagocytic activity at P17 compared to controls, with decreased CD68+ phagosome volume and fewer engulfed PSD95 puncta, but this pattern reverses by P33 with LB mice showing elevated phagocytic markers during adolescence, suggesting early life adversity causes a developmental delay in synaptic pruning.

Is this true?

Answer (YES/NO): YES